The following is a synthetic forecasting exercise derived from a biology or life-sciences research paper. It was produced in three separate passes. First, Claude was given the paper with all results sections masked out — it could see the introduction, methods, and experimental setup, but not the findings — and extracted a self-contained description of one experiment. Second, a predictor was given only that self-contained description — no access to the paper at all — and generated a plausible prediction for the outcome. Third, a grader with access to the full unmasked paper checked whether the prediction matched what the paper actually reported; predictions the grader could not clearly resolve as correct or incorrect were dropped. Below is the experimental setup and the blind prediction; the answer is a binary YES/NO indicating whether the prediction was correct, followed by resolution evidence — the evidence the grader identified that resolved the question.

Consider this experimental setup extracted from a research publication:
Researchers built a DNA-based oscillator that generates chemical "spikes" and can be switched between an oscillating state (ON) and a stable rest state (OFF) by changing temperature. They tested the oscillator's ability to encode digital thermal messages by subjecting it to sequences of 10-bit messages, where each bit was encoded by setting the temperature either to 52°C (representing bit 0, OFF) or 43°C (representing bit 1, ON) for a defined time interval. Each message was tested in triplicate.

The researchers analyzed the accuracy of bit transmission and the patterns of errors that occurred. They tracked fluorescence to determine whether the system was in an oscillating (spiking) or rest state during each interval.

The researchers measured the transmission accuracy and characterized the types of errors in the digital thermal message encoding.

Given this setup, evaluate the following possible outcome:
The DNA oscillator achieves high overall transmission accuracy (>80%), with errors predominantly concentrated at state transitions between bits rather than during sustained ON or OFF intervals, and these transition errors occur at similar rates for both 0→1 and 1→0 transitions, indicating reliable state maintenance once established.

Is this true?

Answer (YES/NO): NO